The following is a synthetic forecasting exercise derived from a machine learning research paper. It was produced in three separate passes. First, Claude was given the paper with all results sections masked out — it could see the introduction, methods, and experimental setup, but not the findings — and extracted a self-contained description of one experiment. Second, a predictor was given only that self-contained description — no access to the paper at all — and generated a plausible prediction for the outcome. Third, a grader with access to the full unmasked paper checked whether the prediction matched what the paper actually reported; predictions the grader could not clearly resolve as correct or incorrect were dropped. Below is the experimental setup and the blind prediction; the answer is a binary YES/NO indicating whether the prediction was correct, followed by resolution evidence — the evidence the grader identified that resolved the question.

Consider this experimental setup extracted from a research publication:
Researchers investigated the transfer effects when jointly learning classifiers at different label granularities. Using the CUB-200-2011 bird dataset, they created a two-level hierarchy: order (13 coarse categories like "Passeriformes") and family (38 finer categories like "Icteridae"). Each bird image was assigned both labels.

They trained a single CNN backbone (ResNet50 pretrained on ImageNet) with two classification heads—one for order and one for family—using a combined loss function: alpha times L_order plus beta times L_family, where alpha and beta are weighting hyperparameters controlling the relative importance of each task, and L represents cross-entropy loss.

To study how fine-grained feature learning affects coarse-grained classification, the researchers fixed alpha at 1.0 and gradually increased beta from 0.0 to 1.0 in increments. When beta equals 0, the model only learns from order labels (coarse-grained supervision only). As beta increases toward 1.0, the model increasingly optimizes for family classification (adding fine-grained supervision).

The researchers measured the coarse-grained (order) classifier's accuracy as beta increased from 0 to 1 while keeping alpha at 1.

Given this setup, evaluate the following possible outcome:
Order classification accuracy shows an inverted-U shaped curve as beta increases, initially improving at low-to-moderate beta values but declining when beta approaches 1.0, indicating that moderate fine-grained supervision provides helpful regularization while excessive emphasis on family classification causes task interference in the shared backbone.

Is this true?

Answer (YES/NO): NO